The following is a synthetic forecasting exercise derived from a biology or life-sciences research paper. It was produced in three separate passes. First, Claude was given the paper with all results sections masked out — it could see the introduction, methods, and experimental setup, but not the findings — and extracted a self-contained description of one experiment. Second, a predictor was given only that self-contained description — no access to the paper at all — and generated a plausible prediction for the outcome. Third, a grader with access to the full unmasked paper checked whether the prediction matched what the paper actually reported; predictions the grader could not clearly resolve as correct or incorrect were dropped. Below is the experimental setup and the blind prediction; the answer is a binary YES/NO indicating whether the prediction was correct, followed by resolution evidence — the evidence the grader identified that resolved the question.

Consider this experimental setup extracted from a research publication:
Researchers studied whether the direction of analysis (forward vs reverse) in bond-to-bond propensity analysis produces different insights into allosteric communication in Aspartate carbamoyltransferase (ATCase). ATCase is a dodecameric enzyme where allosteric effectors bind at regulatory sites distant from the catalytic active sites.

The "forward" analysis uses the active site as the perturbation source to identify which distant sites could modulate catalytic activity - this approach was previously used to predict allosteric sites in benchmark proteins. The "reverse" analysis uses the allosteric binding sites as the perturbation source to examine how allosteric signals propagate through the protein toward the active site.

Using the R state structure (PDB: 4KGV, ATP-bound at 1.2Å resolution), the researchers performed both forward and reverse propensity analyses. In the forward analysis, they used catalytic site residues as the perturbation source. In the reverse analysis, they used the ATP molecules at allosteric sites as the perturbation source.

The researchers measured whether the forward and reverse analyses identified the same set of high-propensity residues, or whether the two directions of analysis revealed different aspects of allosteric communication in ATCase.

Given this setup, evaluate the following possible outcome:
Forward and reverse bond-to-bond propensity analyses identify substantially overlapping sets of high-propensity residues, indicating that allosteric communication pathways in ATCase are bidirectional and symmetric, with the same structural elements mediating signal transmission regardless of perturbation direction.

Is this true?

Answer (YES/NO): NO